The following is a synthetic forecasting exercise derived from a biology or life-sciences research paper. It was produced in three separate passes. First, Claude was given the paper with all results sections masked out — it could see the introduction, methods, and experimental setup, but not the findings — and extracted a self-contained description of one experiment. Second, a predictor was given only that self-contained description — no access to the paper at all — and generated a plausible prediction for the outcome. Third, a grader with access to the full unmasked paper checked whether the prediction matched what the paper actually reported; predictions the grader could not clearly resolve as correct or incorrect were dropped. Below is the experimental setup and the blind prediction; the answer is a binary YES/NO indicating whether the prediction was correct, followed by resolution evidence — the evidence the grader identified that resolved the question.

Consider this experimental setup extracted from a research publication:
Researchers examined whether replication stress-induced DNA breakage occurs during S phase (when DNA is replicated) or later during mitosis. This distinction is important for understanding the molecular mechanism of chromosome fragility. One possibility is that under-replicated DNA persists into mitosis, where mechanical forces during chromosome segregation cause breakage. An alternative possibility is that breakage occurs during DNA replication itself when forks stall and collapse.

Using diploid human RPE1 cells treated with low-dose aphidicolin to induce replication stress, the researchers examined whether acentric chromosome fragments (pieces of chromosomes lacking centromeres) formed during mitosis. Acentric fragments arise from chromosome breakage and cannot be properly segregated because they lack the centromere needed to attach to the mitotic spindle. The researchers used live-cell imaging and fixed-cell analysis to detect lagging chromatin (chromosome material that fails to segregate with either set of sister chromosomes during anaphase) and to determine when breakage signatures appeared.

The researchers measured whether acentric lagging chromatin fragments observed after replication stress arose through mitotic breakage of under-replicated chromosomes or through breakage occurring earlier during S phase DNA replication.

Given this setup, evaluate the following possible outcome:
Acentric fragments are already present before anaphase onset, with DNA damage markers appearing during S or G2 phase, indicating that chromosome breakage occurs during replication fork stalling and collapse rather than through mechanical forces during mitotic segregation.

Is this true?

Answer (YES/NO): NO